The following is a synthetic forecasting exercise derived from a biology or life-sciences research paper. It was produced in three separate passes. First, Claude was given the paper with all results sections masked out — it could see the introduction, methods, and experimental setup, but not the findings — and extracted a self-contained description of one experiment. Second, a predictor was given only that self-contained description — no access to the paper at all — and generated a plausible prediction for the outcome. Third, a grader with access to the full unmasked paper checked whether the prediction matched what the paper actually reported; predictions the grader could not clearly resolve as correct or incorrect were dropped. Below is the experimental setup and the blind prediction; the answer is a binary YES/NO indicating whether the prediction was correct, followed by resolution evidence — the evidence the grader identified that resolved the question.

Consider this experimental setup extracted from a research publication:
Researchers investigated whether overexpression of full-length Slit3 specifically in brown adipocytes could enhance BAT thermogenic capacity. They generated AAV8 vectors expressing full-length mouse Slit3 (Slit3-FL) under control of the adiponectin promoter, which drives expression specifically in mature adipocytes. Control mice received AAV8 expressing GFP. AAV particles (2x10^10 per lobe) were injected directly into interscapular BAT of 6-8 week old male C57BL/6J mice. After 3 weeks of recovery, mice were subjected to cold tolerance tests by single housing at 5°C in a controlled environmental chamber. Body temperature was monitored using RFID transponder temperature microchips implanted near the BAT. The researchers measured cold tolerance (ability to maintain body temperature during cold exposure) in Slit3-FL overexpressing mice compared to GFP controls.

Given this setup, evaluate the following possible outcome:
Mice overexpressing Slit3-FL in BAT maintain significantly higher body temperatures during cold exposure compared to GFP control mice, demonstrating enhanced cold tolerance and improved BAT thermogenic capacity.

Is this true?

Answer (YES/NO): YES